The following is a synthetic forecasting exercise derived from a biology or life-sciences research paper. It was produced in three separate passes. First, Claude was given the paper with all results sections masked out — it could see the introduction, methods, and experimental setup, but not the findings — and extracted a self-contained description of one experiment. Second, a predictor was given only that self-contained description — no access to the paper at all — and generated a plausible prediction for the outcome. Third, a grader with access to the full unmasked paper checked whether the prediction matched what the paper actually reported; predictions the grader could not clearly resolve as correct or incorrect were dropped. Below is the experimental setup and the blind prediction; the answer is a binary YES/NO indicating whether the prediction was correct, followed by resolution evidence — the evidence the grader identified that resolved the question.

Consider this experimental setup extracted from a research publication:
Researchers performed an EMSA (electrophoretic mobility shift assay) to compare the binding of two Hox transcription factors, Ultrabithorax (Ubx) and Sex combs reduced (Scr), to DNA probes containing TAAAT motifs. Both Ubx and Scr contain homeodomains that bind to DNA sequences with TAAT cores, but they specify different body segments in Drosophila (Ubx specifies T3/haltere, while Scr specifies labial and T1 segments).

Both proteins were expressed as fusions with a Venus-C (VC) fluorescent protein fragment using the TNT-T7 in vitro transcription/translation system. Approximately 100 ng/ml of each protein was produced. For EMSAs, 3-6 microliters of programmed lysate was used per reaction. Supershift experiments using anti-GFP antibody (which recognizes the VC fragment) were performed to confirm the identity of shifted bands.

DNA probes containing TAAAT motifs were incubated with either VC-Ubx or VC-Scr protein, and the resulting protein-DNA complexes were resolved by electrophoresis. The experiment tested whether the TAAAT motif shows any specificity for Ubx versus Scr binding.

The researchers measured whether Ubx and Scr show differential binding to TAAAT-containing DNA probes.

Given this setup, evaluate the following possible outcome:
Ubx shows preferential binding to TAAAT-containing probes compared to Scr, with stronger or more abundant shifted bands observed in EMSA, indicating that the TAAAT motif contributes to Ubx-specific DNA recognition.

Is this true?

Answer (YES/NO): YES